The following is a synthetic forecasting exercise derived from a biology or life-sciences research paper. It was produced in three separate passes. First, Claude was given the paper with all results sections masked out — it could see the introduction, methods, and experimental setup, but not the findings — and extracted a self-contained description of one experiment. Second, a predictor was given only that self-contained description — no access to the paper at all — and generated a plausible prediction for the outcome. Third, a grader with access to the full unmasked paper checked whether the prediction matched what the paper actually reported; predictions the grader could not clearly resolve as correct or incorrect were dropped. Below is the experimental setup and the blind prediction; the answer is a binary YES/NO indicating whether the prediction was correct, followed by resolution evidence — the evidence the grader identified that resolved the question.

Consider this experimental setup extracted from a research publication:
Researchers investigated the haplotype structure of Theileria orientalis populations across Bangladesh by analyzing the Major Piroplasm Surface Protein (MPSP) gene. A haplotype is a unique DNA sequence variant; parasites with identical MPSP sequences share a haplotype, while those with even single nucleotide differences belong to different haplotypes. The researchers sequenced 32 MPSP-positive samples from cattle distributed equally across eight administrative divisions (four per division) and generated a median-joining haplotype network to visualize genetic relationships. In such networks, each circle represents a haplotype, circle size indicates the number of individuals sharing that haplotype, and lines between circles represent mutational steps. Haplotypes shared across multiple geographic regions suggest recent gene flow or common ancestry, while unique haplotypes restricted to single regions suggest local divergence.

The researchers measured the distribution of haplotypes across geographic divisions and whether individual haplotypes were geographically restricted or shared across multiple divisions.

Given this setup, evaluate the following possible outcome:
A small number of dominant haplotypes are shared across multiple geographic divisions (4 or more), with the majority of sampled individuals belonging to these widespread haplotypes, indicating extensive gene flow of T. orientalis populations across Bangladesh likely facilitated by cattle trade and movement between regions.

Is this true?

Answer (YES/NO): NO